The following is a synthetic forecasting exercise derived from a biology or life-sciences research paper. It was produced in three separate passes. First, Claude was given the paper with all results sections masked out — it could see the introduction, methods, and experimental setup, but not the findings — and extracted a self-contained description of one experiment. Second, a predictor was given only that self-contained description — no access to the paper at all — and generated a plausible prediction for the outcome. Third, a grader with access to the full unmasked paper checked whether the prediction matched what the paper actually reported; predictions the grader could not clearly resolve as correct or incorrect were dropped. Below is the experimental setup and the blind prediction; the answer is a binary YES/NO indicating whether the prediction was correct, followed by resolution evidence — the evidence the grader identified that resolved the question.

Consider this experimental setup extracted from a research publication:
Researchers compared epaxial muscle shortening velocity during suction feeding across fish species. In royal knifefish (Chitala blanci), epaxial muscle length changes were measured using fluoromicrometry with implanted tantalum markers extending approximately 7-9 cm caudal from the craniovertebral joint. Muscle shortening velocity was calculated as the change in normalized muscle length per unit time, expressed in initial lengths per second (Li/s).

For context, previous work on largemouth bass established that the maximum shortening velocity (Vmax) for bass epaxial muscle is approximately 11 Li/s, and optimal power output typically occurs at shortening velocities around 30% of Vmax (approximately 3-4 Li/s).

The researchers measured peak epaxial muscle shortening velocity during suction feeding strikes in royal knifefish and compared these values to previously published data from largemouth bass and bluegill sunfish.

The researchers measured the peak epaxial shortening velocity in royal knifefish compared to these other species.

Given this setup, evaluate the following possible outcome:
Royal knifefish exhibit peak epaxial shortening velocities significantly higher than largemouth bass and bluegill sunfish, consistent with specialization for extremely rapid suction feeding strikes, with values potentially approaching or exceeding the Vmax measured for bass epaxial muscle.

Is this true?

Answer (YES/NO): NO